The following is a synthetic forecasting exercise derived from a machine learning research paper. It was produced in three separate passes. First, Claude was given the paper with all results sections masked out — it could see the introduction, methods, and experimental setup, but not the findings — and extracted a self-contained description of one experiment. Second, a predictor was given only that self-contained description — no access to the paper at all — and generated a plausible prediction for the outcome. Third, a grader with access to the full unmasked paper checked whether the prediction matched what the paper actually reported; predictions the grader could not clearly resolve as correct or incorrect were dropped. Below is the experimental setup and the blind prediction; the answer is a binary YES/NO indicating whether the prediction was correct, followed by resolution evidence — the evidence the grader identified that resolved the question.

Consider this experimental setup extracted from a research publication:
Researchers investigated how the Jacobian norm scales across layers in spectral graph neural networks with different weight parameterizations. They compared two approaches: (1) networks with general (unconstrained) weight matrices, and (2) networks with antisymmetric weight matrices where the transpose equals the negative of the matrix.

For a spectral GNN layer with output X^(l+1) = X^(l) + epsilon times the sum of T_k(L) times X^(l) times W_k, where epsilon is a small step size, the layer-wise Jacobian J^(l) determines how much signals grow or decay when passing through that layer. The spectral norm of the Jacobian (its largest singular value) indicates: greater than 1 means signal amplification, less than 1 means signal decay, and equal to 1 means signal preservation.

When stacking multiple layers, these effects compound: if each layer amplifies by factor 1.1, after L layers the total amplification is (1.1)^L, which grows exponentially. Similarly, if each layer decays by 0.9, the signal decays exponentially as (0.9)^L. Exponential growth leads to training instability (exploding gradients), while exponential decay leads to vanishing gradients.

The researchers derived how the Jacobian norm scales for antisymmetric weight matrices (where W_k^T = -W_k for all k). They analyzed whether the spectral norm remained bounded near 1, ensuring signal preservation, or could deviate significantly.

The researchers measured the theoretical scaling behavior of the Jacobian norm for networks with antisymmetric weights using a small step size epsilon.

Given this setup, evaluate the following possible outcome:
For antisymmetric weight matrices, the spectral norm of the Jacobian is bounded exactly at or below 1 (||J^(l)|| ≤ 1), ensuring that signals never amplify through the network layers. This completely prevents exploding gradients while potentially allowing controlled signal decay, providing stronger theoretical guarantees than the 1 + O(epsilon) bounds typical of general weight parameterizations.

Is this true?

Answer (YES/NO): NO